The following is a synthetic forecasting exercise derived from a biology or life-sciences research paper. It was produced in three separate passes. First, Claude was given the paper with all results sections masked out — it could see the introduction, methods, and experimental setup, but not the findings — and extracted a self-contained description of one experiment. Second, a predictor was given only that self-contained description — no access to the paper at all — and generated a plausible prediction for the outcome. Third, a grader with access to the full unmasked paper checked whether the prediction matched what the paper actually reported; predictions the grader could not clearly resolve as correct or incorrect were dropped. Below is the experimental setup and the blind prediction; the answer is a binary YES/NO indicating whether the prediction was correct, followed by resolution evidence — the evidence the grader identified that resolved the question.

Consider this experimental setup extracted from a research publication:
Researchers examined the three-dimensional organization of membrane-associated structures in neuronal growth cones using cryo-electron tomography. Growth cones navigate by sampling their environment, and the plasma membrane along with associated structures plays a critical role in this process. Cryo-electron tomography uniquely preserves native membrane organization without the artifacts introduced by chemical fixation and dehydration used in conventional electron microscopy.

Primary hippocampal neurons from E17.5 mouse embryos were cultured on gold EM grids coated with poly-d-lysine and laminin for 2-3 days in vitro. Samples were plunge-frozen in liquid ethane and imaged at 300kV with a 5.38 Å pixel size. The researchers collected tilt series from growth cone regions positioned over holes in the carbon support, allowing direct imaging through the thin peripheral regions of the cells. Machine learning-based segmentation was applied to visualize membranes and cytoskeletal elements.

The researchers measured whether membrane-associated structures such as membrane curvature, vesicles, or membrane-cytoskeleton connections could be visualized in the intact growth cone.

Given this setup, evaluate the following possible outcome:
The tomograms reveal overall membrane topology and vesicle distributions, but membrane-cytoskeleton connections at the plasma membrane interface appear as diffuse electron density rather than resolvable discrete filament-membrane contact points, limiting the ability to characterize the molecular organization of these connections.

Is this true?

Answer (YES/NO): NO